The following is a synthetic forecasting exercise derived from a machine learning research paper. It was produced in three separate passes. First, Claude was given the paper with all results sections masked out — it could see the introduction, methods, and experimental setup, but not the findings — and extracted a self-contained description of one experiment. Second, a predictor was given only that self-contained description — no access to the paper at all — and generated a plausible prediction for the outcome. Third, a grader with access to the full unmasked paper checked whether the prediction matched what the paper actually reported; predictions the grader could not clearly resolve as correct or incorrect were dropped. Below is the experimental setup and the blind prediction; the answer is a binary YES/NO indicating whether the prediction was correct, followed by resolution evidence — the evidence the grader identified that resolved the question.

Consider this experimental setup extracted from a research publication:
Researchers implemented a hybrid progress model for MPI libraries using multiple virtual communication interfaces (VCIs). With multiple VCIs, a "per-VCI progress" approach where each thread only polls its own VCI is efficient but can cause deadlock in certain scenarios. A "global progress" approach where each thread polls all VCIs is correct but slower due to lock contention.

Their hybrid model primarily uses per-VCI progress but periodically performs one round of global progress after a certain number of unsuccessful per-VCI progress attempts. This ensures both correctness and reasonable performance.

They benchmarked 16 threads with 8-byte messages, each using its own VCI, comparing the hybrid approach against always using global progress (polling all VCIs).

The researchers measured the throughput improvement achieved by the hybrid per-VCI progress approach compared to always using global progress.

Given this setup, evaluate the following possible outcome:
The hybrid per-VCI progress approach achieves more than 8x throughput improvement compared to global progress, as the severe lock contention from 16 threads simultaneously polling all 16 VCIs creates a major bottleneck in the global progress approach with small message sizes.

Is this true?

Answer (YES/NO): NO